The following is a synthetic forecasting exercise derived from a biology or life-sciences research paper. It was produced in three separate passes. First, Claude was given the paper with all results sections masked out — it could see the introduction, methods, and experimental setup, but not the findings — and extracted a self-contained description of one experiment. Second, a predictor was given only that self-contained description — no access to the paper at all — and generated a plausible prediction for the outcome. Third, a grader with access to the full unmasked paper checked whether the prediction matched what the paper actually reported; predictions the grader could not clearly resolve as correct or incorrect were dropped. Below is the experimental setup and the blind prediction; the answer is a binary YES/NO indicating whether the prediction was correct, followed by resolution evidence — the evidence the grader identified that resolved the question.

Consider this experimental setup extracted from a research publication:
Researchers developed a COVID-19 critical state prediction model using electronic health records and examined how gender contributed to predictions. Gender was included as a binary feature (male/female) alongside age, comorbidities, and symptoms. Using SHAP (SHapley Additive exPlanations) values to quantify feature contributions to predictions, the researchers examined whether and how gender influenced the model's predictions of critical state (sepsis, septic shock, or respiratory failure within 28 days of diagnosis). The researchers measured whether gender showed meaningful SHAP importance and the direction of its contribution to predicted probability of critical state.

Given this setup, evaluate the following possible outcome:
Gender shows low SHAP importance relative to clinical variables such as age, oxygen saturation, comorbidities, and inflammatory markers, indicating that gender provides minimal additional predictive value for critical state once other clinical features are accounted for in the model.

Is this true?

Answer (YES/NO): NO